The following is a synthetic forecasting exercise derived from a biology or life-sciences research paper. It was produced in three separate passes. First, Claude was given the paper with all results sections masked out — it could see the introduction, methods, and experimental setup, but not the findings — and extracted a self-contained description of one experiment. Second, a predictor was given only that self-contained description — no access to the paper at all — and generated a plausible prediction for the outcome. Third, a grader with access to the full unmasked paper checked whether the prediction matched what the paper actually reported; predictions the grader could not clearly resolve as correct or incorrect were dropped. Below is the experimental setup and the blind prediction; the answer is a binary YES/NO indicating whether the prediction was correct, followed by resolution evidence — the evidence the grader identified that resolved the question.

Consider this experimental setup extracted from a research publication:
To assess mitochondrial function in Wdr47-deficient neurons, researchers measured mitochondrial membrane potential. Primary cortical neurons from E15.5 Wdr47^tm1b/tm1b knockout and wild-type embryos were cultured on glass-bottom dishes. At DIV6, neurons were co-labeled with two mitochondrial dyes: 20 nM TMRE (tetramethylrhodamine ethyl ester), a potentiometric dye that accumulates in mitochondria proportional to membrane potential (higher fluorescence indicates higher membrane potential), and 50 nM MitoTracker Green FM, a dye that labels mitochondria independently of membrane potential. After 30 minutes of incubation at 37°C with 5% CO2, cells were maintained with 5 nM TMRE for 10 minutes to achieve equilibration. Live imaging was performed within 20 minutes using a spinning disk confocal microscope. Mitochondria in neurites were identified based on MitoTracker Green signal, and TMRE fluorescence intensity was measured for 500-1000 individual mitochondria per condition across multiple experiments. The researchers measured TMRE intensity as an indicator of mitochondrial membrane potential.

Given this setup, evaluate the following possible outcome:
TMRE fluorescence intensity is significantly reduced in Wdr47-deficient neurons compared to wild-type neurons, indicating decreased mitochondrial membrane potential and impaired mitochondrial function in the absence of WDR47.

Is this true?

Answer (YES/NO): NO